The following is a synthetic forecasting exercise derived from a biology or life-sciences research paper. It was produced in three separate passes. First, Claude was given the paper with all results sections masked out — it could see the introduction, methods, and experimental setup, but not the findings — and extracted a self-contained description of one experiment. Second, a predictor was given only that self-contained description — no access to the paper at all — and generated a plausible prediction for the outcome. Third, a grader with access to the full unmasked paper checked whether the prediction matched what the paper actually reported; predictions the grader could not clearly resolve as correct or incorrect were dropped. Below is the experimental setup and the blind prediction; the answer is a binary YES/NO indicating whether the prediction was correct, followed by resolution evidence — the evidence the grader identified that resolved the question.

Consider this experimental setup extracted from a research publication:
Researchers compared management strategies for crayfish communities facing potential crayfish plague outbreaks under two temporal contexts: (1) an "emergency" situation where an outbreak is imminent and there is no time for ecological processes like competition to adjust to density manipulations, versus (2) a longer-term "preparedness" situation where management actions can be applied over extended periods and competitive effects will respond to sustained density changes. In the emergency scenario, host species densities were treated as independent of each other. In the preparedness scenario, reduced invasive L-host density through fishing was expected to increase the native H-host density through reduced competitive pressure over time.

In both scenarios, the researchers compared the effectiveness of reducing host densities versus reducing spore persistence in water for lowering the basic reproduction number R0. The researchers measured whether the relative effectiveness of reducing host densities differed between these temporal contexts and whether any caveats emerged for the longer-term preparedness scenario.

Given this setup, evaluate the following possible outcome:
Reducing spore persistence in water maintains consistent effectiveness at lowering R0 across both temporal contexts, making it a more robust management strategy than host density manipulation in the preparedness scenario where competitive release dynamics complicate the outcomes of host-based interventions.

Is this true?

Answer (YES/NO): YES